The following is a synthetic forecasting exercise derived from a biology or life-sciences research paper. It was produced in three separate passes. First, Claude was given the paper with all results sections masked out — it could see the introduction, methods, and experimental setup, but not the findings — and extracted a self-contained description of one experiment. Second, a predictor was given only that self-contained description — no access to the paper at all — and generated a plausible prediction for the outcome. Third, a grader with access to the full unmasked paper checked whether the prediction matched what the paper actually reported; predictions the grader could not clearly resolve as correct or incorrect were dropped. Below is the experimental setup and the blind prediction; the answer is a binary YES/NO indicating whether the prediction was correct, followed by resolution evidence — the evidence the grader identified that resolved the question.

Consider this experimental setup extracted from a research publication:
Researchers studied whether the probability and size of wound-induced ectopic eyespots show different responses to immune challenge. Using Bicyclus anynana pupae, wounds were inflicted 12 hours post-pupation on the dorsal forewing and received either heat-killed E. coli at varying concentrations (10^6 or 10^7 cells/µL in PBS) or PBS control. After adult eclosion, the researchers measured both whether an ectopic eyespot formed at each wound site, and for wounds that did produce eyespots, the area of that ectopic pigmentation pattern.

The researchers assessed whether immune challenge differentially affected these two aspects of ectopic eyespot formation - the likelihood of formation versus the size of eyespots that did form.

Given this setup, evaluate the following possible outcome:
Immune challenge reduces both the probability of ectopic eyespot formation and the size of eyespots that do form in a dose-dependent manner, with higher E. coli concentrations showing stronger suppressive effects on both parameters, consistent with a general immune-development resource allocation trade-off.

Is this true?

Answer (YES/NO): NO